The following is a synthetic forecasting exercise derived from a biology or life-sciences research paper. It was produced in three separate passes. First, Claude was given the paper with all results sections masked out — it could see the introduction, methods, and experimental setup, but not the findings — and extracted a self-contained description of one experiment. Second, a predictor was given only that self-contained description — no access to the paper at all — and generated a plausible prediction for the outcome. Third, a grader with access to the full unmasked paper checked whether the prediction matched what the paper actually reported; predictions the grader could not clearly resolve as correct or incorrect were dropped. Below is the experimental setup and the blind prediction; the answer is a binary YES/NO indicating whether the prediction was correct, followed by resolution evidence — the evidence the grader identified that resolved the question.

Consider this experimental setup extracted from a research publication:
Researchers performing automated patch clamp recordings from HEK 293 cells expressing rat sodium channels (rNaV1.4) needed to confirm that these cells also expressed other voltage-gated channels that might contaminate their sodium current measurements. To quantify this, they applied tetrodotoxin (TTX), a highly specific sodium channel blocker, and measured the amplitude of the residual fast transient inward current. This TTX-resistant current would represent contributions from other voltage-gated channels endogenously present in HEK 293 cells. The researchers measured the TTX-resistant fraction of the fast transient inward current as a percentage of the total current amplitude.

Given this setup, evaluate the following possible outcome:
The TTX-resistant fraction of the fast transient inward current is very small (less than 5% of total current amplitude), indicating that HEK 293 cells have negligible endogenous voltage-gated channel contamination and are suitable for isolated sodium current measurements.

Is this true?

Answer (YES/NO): NO